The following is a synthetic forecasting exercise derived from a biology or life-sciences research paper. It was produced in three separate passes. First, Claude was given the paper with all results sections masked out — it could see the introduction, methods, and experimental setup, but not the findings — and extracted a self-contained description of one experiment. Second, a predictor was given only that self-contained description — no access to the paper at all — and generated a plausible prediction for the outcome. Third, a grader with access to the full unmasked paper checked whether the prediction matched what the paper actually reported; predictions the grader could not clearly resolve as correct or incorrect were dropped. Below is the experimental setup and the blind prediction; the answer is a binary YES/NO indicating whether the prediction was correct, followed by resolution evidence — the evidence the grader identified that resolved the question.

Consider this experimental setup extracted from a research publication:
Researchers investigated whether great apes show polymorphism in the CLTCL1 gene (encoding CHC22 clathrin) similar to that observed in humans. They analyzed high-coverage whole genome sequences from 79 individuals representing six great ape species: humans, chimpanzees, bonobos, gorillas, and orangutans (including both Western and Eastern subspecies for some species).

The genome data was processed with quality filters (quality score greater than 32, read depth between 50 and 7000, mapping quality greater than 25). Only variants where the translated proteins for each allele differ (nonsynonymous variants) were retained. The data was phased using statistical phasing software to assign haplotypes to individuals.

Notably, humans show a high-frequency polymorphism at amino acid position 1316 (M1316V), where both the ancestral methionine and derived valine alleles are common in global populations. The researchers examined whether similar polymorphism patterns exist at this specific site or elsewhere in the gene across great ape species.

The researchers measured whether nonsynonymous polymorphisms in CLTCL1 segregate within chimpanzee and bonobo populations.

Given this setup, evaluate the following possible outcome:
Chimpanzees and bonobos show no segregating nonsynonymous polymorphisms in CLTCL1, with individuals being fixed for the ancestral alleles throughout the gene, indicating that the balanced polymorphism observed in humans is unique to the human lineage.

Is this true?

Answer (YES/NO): NO